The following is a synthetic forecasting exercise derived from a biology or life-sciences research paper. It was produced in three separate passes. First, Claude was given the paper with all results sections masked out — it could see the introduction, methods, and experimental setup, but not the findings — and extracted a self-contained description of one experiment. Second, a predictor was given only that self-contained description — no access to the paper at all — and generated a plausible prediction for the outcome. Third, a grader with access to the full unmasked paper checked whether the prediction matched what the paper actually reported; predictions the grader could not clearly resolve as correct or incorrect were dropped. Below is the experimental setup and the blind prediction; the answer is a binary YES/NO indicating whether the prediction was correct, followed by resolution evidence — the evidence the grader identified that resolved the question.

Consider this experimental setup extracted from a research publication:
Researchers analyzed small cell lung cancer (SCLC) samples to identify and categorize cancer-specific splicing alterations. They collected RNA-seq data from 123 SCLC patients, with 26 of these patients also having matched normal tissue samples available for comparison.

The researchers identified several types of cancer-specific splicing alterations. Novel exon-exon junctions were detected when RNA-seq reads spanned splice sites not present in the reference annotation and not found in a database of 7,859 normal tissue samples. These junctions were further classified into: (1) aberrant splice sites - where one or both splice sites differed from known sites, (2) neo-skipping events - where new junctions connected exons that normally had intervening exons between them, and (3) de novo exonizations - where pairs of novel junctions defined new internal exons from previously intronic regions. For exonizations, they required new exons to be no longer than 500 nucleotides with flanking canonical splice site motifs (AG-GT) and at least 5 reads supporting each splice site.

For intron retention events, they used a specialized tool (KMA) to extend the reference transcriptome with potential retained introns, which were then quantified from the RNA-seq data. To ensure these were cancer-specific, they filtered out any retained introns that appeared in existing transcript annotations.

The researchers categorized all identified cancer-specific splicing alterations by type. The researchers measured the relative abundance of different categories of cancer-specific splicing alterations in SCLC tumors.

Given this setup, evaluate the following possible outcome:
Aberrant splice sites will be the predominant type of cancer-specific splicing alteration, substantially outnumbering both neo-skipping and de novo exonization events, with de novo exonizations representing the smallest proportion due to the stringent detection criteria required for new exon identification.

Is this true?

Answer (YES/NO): YES